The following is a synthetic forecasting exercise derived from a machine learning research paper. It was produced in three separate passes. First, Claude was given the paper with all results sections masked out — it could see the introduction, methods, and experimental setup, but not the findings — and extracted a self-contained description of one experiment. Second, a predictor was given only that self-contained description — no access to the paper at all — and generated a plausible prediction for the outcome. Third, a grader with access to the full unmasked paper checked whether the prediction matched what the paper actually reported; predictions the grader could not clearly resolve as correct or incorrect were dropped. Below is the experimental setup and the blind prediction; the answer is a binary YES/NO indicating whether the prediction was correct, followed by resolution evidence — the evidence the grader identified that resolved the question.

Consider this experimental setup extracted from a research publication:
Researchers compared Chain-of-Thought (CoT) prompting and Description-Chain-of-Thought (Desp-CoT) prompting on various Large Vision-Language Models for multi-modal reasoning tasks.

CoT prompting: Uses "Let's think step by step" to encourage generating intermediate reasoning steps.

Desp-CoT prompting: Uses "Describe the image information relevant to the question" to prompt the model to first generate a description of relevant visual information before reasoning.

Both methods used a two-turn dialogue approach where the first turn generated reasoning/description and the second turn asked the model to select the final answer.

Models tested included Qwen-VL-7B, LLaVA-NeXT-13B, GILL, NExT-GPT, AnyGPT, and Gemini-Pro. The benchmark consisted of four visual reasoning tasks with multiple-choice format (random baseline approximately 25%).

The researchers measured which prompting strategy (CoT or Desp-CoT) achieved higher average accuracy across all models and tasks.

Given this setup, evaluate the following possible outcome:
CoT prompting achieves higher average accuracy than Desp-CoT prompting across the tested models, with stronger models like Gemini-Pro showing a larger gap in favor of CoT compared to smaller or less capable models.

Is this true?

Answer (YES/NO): NO